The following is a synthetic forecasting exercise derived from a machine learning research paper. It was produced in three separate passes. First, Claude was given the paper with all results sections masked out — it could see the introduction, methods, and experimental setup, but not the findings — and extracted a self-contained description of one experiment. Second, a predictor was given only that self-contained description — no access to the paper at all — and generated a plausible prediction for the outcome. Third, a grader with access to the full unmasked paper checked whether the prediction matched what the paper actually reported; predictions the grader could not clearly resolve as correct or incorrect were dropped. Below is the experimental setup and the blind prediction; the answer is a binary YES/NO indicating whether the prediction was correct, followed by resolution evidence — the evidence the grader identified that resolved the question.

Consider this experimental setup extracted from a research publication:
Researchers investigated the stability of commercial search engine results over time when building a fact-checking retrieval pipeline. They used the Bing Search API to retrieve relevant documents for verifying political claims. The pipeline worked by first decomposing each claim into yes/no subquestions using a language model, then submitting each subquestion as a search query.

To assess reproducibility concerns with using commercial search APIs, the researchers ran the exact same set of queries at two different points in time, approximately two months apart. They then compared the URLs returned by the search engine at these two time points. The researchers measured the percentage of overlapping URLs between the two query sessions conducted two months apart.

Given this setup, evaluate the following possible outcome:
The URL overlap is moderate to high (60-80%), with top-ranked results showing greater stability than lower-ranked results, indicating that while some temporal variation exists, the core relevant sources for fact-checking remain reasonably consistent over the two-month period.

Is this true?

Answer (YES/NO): NO